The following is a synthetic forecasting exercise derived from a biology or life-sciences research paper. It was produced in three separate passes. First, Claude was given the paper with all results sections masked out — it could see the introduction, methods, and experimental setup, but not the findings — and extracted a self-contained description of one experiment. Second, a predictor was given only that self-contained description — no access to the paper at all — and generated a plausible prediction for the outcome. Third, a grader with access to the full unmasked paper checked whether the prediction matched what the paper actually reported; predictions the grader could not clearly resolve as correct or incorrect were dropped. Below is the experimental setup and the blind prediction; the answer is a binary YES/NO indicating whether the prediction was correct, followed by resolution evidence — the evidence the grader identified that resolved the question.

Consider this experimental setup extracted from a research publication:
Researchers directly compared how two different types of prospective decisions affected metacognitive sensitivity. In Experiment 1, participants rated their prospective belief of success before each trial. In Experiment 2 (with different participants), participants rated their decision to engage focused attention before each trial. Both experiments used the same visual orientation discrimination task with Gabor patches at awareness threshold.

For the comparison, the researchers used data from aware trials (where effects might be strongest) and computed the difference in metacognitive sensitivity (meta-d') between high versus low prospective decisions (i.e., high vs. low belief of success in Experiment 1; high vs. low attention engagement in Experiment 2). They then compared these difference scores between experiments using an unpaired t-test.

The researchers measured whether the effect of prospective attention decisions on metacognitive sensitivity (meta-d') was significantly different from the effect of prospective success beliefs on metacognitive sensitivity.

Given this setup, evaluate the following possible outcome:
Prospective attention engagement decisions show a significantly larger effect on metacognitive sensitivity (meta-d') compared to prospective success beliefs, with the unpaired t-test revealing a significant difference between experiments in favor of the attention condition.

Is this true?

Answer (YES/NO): YES